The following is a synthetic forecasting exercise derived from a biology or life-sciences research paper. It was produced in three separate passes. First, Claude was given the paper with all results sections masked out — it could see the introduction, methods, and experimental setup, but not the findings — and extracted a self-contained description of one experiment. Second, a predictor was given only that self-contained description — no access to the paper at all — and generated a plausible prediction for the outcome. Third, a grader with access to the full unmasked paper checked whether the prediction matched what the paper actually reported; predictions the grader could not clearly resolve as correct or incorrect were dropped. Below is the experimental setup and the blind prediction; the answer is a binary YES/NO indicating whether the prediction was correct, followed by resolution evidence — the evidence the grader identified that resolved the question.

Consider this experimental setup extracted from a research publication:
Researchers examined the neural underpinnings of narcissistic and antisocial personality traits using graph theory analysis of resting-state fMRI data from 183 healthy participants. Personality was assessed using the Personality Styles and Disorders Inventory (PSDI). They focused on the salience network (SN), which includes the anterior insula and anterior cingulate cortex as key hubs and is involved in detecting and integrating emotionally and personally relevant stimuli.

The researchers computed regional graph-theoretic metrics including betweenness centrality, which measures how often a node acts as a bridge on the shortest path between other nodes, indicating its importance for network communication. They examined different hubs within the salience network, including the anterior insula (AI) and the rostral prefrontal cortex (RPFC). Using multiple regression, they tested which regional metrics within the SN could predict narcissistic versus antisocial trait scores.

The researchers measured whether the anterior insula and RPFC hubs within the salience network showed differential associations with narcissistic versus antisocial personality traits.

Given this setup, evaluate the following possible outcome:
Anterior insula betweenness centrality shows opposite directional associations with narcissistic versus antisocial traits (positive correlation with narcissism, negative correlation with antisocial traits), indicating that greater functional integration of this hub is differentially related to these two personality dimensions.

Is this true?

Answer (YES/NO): NO